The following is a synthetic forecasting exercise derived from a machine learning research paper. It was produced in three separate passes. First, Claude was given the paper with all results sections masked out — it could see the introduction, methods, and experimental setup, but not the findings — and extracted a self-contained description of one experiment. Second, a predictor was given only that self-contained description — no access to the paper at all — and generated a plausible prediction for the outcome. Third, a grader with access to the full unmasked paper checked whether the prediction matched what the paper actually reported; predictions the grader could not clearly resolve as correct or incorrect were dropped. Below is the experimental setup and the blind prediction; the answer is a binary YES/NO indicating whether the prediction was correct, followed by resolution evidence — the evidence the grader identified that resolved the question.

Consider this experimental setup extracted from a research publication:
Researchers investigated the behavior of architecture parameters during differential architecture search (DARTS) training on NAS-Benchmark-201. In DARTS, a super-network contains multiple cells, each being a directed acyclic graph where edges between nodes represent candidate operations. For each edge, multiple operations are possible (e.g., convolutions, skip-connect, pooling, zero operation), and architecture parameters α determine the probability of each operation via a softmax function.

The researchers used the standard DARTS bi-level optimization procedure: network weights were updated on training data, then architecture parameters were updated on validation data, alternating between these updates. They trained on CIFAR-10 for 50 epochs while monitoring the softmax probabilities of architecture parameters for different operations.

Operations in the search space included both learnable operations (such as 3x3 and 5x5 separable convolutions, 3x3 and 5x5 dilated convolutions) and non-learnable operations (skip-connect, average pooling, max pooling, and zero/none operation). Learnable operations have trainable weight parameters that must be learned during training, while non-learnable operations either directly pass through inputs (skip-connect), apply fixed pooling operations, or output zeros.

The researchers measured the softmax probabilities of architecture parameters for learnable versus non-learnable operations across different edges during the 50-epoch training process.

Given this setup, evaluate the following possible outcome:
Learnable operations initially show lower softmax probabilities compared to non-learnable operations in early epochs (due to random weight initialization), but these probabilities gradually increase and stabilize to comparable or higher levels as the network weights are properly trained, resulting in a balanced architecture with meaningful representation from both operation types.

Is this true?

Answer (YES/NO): NO